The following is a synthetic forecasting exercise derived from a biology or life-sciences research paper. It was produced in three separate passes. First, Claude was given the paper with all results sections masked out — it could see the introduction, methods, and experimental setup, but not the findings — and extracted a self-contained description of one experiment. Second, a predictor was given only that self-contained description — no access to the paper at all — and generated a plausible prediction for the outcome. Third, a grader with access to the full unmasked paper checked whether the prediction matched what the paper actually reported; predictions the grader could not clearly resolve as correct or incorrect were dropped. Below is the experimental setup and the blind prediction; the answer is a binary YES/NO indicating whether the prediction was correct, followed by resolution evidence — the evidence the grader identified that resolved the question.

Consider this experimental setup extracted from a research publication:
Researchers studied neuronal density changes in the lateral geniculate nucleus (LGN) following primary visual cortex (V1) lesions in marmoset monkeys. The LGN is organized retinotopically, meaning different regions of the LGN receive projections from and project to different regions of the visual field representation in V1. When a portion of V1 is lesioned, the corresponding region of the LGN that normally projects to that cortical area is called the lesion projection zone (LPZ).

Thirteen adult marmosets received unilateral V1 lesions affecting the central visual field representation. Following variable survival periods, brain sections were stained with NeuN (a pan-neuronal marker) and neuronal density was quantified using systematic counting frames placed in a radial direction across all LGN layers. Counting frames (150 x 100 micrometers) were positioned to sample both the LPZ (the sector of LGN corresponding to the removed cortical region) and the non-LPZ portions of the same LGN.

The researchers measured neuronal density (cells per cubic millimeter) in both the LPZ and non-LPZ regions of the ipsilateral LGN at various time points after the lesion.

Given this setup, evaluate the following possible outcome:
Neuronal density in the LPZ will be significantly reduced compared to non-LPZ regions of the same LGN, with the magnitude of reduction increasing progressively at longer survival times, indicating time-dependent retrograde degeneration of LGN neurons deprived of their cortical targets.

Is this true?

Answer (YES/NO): NO